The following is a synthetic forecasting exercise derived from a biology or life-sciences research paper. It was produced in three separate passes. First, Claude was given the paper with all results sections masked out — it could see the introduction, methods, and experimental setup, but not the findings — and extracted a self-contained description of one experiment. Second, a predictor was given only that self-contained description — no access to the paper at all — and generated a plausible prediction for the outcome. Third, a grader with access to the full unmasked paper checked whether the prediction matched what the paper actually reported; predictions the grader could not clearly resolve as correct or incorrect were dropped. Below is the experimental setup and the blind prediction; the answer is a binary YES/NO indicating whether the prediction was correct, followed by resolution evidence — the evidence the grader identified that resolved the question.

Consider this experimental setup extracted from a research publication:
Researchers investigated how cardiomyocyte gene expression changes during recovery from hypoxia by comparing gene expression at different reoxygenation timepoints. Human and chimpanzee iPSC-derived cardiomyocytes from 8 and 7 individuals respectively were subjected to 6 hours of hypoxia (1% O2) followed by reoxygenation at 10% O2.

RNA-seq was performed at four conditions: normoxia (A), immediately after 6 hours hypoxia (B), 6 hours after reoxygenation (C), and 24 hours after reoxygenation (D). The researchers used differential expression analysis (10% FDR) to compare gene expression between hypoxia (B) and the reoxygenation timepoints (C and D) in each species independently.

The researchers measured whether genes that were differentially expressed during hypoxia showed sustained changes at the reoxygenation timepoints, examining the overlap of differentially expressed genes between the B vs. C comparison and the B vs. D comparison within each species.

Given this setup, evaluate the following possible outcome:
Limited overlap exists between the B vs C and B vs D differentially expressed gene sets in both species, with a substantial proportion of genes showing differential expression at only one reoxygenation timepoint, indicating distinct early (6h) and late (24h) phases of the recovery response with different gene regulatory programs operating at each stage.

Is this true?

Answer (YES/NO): NO